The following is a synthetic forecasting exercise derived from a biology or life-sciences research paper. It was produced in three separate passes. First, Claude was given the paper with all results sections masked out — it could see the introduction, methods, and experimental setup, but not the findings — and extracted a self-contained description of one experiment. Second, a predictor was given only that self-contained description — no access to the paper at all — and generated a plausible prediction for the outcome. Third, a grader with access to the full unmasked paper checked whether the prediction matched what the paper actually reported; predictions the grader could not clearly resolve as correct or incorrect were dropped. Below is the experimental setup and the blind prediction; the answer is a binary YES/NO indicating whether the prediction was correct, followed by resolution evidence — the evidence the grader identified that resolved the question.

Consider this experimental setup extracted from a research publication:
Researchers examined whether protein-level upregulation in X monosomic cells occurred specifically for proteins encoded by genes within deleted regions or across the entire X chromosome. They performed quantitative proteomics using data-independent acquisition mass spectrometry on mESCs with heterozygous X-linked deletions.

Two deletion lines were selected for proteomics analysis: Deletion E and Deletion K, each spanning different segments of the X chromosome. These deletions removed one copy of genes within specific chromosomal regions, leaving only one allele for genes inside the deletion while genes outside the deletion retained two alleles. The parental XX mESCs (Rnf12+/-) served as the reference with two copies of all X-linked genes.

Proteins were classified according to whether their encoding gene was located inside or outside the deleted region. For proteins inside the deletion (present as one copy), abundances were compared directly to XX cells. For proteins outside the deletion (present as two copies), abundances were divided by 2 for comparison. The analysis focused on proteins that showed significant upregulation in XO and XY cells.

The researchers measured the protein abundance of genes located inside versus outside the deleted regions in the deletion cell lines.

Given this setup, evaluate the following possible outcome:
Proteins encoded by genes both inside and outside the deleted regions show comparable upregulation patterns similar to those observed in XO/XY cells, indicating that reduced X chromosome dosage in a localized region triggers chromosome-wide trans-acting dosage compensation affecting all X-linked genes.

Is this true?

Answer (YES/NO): NO